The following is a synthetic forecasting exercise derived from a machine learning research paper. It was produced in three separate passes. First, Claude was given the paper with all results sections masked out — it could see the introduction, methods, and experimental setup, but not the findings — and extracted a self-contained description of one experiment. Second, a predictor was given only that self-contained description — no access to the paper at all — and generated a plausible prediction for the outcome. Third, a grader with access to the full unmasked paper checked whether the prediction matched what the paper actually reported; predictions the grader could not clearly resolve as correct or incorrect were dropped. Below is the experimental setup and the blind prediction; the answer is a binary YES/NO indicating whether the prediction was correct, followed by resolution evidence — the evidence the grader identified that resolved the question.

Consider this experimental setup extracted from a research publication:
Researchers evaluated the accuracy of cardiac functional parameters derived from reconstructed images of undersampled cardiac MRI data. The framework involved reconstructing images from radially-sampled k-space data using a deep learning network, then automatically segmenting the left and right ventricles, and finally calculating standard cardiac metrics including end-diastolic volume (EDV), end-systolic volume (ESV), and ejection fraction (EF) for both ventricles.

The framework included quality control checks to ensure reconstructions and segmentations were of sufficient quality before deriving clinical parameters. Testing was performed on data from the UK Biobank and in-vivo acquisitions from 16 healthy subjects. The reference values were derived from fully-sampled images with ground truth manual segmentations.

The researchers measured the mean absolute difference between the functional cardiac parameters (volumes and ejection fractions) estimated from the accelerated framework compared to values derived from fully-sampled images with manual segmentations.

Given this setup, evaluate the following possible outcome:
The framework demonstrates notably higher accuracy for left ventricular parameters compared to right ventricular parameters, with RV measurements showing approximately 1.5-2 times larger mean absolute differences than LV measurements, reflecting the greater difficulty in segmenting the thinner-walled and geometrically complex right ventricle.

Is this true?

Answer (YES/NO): NO